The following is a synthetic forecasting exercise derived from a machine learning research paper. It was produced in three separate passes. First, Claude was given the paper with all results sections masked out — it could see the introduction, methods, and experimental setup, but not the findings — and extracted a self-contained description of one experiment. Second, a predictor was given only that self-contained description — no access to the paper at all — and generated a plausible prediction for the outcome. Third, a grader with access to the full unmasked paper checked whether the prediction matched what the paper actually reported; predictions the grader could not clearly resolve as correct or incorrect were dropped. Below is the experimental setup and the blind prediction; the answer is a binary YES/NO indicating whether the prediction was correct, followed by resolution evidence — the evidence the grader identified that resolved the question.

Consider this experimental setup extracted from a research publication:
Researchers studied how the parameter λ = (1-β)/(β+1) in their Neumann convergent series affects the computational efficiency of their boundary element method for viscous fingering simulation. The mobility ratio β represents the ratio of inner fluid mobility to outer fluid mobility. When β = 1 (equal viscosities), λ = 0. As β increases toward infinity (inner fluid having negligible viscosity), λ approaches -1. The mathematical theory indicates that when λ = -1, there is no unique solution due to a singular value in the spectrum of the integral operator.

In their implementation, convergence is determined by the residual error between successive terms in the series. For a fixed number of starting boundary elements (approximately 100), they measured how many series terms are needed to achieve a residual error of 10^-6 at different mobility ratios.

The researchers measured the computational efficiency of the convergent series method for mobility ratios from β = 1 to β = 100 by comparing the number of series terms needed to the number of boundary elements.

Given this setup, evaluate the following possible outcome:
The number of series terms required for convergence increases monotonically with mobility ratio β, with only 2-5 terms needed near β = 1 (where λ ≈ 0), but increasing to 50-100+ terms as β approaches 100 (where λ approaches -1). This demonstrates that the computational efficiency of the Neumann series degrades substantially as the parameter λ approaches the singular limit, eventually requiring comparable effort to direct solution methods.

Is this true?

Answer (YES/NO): NO